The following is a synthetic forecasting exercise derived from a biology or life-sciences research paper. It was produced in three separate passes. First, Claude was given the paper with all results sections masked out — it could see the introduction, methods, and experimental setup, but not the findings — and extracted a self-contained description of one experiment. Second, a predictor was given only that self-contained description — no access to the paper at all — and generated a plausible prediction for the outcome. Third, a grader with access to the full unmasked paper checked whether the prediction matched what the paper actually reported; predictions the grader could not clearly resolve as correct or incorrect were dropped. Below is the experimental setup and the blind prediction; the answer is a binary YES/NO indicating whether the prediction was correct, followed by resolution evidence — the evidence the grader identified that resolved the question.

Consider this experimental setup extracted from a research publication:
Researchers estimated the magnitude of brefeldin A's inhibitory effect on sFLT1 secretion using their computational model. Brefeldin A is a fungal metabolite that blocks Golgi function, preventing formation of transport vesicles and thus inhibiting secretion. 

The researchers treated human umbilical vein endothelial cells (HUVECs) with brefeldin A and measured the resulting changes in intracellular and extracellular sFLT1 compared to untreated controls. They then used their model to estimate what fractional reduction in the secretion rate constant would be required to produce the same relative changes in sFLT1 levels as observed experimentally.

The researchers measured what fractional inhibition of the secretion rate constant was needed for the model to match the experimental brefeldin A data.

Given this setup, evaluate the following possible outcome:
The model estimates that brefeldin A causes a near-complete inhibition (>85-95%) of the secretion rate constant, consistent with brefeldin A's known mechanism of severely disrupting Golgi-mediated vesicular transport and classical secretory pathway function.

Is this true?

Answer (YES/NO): YES